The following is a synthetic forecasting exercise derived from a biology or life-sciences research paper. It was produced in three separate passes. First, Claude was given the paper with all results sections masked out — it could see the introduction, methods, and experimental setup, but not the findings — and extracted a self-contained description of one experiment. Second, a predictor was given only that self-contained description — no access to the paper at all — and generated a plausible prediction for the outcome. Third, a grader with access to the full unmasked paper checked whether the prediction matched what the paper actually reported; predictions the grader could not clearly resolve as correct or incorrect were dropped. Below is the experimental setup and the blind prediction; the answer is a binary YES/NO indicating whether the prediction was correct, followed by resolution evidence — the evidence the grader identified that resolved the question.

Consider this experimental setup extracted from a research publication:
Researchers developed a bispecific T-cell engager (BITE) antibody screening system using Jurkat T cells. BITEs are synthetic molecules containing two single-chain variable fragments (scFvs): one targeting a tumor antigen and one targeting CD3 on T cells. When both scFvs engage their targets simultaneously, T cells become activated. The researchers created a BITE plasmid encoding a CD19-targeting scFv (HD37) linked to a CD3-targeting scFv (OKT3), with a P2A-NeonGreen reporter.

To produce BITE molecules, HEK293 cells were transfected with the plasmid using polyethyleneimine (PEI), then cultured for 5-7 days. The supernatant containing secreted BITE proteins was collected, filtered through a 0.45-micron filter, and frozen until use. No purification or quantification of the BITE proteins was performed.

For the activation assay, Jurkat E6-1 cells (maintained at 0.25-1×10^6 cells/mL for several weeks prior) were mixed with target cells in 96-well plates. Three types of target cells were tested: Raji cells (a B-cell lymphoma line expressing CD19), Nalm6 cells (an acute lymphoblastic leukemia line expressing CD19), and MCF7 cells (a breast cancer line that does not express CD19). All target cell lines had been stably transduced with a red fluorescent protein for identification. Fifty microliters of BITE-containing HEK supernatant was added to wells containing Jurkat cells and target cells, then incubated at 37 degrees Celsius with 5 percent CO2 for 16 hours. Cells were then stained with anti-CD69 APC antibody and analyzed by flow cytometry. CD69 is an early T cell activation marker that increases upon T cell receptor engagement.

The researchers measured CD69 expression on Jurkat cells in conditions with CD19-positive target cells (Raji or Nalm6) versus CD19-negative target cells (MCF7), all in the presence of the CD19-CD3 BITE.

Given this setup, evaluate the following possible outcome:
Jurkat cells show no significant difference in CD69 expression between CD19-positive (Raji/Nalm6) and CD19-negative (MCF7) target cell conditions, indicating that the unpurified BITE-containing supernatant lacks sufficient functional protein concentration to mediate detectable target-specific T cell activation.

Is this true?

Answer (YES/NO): NO